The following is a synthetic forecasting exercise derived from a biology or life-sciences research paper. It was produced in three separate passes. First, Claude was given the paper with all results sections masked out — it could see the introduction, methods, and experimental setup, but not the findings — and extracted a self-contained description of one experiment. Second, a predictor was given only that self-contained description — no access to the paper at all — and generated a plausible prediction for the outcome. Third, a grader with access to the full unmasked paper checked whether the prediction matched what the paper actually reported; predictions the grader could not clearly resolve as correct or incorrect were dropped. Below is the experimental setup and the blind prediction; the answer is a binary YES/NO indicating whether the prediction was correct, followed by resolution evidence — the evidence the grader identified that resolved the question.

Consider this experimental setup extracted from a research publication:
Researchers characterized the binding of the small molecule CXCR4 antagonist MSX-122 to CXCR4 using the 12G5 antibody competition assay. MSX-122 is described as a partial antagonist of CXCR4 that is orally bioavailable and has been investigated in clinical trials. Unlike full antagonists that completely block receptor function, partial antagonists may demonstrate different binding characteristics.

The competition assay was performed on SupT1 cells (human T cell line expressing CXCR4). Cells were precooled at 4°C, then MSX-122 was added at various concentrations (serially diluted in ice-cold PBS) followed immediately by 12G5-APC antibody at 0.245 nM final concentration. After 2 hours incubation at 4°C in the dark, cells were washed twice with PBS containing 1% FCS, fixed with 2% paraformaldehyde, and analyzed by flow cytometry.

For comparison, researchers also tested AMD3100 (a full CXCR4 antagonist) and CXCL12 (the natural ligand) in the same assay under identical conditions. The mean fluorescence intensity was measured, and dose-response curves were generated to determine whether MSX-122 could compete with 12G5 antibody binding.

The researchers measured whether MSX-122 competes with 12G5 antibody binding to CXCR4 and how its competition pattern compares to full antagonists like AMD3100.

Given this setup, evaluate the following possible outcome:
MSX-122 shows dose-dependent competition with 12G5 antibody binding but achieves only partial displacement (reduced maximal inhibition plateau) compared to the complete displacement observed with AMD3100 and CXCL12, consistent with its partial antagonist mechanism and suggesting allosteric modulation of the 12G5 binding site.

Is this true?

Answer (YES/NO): NO